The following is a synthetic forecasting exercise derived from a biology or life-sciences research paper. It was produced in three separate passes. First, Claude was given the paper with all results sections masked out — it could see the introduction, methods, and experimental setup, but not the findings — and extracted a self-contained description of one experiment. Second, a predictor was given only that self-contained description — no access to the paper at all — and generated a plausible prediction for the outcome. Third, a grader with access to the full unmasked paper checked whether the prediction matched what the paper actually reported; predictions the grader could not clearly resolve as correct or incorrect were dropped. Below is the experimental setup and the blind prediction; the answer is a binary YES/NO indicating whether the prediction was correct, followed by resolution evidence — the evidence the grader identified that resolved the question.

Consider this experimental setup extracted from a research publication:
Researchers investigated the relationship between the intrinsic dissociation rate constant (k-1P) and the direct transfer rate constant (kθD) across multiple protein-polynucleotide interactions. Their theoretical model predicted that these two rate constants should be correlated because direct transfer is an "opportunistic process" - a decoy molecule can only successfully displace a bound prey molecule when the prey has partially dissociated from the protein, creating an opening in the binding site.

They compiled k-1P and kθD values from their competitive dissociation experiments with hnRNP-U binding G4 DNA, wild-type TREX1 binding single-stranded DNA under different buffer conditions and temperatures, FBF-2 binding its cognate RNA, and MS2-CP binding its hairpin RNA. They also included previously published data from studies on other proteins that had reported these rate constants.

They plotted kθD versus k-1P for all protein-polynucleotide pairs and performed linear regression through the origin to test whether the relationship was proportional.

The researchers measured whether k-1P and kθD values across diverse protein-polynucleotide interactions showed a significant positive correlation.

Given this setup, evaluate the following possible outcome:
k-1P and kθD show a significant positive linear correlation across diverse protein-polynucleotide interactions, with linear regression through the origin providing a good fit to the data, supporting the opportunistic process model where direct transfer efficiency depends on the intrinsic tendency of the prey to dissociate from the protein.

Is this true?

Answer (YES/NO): YES